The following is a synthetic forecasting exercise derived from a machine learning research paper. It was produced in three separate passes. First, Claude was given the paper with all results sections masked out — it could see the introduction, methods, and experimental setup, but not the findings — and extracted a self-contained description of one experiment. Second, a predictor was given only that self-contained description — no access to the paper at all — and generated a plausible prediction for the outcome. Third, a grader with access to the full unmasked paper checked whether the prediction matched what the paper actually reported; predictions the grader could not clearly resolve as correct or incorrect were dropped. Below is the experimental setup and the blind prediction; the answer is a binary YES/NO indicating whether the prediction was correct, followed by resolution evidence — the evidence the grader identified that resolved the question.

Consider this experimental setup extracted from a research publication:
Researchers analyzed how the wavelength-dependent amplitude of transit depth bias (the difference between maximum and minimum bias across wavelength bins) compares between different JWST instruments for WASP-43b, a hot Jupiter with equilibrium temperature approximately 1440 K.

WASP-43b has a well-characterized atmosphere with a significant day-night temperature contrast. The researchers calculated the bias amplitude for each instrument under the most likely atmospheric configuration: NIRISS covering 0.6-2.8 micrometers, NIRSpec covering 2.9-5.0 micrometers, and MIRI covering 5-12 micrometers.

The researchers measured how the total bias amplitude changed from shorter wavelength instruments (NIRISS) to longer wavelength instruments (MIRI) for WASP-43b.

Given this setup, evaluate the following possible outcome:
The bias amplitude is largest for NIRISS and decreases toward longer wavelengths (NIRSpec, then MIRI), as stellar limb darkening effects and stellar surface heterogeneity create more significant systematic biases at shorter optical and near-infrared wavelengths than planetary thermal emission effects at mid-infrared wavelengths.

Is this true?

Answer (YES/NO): NO